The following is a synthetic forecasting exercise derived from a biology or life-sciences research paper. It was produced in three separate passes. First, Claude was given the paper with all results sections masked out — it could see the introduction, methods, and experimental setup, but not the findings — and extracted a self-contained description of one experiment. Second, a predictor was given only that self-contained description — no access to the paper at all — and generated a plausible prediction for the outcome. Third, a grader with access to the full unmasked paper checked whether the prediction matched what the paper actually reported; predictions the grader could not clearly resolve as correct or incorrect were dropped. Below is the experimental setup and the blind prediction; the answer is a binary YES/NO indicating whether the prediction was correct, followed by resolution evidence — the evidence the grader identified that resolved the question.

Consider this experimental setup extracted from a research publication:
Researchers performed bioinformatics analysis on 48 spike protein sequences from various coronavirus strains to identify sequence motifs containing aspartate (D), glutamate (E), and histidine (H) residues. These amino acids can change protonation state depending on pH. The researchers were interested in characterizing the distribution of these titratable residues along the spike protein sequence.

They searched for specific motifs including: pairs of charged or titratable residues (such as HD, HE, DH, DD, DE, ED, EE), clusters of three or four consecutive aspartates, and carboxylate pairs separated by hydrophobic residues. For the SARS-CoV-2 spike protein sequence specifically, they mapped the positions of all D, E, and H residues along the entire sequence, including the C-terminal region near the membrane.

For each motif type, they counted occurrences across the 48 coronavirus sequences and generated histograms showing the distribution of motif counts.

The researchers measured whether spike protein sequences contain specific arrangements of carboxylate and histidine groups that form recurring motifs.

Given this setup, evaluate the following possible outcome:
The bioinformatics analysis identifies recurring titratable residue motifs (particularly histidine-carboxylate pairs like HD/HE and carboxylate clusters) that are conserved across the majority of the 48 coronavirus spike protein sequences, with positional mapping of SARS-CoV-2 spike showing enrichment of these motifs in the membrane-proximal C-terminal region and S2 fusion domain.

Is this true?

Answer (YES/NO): NO